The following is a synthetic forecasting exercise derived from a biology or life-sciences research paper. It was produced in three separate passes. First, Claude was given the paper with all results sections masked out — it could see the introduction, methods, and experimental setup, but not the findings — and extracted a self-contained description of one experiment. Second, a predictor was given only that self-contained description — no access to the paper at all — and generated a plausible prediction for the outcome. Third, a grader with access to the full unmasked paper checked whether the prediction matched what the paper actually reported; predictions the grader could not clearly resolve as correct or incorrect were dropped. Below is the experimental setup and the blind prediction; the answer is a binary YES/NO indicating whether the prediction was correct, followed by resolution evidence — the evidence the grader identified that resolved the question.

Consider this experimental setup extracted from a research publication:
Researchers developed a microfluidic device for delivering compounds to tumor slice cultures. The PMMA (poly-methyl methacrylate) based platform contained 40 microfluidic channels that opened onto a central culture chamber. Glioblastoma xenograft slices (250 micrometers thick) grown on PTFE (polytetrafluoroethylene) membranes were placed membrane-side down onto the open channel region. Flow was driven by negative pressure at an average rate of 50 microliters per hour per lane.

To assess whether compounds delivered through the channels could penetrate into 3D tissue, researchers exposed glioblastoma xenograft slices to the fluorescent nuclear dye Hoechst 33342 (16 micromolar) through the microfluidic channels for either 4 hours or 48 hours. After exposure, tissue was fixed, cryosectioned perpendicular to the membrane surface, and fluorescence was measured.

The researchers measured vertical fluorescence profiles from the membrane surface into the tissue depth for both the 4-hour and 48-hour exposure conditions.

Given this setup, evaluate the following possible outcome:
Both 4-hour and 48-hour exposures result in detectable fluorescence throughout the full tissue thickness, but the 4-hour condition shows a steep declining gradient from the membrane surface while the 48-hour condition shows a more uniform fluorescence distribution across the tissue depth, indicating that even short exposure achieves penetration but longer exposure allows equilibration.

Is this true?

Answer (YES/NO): NO